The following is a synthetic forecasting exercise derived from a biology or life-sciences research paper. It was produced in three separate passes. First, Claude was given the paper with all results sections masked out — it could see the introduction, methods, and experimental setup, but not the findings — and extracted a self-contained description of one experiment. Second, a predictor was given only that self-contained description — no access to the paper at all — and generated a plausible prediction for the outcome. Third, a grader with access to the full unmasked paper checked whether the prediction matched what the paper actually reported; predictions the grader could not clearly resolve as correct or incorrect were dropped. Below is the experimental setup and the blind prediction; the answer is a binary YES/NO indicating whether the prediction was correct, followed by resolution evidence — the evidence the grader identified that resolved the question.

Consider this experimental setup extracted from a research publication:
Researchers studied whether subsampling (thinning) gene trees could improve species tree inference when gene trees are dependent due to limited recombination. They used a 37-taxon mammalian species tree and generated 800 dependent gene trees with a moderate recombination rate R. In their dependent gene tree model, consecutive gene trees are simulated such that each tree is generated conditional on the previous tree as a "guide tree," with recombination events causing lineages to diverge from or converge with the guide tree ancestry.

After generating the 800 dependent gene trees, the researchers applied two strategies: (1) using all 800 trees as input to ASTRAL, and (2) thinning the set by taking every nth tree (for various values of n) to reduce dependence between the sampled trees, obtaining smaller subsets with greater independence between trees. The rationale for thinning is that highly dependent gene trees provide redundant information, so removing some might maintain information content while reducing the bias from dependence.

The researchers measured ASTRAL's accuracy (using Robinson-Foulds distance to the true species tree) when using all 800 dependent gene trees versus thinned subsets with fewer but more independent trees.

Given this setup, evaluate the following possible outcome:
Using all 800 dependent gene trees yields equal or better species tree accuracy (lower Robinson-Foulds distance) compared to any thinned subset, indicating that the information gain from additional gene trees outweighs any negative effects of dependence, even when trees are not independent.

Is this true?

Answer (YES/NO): YES